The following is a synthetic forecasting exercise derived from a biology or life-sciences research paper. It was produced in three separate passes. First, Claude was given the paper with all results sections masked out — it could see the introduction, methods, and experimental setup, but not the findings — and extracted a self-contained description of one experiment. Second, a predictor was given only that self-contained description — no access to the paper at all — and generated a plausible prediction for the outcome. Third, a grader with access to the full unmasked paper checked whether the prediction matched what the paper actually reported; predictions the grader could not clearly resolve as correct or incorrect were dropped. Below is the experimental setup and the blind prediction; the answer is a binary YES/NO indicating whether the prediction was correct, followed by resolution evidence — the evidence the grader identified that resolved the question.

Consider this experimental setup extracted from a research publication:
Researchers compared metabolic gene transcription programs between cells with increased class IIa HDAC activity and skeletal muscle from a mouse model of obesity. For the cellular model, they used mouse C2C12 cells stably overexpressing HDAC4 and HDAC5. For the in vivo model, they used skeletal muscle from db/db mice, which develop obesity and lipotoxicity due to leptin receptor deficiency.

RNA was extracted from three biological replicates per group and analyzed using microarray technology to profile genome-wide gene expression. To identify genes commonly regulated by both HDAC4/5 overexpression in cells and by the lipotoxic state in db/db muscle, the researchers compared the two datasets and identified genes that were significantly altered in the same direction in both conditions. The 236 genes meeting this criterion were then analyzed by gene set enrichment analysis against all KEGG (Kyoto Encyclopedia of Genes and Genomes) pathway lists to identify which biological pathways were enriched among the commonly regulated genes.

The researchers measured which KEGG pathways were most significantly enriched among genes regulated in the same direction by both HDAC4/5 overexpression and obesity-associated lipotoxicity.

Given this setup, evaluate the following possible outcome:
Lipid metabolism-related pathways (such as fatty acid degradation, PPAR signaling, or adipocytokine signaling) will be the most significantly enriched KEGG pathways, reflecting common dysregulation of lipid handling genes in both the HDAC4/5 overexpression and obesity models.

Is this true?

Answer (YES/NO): NO